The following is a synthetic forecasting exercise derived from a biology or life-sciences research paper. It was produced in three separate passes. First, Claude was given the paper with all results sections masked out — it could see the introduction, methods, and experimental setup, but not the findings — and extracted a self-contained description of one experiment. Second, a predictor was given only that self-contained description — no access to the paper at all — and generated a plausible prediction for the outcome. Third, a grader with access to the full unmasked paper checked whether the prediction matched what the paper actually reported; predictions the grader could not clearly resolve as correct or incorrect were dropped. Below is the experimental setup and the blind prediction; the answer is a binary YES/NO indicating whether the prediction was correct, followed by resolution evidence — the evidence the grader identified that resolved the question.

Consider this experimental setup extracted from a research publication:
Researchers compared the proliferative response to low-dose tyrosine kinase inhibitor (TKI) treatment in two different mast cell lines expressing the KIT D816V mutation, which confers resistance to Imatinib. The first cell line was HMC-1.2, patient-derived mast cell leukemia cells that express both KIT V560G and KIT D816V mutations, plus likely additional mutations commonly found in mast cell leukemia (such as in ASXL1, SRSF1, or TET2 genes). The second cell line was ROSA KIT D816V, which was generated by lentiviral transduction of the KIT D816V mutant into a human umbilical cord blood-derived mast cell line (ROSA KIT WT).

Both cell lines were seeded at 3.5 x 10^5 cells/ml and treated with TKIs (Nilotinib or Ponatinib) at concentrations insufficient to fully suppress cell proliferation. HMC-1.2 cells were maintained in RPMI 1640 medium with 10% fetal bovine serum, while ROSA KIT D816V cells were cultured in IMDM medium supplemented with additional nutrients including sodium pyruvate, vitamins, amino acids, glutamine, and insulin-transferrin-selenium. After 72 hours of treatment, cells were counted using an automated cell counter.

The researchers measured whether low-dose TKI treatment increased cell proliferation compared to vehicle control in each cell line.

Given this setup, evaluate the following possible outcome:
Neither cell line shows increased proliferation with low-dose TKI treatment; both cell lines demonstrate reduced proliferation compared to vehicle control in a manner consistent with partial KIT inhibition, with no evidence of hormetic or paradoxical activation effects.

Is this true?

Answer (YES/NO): NO